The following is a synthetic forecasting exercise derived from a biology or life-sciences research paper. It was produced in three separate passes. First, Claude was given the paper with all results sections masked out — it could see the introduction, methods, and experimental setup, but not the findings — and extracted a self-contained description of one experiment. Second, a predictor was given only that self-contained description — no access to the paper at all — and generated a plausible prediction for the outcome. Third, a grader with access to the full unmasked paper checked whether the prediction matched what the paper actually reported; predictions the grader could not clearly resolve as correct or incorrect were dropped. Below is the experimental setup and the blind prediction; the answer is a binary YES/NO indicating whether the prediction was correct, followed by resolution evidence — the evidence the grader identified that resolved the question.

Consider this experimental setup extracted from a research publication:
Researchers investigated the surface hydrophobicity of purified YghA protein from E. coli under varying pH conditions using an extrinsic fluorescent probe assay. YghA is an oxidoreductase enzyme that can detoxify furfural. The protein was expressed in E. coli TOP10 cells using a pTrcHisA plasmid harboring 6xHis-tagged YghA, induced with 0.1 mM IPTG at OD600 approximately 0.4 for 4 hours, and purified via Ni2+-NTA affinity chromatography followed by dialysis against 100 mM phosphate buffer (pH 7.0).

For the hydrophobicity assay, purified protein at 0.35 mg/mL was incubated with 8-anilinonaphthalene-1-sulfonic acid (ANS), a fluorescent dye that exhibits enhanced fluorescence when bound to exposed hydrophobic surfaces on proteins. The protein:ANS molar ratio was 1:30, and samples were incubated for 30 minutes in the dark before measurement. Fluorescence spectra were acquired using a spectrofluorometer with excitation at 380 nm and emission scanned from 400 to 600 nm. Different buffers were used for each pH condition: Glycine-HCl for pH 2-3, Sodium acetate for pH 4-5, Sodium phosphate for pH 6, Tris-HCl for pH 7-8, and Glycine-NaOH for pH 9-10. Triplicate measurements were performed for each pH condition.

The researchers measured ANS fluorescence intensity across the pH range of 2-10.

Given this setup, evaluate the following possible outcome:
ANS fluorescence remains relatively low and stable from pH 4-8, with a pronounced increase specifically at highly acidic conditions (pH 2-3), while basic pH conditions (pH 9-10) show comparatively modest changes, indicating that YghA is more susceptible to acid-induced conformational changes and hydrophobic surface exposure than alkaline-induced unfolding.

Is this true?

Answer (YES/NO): NO